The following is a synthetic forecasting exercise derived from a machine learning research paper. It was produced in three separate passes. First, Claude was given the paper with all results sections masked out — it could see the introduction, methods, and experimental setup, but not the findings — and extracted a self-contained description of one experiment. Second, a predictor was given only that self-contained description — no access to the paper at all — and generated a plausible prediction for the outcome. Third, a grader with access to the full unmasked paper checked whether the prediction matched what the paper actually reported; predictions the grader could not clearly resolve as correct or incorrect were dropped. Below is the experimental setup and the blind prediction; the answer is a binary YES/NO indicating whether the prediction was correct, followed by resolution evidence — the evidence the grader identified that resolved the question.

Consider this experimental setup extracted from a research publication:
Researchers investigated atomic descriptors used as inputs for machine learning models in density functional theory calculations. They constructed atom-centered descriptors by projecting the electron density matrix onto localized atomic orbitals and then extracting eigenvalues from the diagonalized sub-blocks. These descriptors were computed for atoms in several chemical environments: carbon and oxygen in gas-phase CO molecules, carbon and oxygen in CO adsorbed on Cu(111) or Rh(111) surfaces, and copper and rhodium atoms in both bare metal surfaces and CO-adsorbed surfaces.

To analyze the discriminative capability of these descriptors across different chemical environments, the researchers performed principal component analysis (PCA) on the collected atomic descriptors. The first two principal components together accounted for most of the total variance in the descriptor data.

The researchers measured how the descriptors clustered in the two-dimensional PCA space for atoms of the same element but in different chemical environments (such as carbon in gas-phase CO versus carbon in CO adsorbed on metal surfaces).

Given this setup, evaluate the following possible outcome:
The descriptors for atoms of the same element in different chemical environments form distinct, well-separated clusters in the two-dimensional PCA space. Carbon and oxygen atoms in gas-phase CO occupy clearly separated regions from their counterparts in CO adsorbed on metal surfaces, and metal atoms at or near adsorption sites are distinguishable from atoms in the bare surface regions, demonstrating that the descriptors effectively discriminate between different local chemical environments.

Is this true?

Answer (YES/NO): NO